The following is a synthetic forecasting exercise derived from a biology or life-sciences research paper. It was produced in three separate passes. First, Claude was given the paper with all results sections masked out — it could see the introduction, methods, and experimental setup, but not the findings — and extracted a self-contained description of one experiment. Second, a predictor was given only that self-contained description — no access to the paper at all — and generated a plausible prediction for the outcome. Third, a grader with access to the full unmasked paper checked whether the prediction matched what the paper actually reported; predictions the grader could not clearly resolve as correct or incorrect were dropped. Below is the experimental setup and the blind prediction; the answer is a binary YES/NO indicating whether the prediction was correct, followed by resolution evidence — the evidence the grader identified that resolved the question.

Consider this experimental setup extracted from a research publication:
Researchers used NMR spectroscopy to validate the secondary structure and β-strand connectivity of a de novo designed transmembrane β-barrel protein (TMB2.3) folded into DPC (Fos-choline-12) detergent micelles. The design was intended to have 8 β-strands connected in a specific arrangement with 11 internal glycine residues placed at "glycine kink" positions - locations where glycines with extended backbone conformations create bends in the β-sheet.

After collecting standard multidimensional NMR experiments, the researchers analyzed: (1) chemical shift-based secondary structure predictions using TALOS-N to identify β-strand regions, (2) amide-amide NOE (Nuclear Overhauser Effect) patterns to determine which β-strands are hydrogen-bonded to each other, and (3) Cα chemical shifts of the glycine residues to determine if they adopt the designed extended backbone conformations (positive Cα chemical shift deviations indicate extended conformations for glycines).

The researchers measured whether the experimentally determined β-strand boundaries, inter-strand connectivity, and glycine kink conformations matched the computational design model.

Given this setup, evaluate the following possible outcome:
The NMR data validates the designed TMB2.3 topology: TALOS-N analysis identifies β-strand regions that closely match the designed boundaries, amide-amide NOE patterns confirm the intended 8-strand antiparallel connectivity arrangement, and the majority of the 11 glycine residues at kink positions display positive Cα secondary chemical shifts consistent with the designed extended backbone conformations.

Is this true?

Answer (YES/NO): YES